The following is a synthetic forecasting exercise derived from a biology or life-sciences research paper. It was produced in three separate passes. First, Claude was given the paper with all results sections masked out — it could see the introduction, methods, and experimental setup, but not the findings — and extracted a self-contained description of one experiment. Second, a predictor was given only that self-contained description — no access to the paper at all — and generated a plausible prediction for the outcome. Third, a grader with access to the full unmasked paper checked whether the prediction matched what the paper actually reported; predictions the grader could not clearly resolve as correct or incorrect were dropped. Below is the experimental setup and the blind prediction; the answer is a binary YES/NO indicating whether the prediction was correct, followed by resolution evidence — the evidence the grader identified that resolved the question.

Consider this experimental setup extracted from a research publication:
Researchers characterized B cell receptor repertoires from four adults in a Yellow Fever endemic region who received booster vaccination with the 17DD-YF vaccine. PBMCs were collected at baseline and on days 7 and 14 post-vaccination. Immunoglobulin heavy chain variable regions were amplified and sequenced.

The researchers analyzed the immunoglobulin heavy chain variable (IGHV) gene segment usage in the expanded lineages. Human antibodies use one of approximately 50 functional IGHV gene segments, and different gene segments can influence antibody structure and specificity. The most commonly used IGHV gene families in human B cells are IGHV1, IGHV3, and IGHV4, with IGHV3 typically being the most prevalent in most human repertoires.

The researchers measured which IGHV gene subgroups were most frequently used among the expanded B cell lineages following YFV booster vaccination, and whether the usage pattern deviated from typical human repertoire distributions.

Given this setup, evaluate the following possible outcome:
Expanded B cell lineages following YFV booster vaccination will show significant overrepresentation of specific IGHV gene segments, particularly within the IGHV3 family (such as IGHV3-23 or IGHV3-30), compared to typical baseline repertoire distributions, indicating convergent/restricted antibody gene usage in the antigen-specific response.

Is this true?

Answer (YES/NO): NO